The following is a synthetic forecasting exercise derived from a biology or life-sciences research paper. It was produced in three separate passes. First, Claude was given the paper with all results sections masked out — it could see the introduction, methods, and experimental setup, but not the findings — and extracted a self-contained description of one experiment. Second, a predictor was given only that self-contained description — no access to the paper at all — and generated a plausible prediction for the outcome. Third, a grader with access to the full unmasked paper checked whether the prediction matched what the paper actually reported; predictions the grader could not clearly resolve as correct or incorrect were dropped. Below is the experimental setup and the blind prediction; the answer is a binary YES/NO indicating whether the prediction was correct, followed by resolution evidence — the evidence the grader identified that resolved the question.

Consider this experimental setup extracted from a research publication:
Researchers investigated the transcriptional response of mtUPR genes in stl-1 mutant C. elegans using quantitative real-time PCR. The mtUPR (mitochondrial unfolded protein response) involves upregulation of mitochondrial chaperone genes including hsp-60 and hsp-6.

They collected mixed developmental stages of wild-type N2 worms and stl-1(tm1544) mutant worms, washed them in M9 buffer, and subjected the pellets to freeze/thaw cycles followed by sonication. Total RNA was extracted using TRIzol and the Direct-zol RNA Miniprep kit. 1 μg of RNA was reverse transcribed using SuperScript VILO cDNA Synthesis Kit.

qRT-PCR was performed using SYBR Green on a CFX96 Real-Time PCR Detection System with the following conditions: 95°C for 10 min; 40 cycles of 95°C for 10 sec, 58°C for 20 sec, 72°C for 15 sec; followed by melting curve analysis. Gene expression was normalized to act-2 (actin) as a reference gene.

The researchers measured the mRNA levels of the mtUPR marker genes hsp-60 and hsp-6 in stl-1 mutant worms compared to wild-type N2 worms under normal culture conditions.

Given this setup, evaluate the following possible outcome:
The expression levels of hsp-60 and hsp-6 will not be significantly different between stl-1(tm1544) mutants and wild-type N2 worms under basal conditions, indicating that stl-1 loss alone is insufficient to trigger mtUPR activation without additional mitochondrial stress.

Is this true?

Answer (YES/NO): NO